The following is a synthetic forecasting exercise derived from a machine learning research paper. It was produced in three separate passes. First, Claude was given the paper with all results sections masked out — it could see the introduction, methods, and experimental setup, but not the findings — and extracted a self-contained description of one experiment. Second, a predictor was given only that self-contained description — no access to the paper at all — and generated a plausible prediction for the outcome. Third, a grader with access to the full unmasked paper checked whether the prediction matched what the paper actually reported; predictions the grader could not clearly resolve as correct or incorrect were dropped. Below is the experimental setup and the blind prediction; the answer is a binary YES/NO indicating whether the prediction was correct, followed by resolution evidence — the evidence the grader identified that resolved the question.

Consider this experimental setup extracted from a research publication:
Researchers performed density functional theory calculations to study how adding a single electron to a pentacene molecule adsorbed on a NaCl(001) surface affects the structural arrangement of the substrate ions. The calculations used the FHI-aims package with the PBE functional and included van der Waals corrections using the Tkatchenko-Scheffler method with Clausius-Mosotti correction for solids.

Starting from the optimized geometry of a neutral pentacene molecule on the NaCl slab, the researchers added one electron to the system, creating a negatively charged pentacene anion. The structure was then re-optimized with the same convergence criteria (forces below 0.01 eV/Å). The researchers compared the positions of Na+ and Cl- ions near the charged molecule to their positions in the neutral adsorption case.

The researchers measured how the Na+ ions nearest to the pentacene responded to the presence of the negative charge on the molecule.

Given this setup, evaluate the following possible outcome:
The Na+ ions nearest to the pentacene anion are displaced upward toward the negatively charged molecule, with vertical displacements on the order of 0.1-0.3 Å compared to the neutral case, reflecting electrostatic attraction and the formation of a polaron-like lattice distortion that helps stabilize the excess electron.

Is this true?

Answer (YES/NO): YES